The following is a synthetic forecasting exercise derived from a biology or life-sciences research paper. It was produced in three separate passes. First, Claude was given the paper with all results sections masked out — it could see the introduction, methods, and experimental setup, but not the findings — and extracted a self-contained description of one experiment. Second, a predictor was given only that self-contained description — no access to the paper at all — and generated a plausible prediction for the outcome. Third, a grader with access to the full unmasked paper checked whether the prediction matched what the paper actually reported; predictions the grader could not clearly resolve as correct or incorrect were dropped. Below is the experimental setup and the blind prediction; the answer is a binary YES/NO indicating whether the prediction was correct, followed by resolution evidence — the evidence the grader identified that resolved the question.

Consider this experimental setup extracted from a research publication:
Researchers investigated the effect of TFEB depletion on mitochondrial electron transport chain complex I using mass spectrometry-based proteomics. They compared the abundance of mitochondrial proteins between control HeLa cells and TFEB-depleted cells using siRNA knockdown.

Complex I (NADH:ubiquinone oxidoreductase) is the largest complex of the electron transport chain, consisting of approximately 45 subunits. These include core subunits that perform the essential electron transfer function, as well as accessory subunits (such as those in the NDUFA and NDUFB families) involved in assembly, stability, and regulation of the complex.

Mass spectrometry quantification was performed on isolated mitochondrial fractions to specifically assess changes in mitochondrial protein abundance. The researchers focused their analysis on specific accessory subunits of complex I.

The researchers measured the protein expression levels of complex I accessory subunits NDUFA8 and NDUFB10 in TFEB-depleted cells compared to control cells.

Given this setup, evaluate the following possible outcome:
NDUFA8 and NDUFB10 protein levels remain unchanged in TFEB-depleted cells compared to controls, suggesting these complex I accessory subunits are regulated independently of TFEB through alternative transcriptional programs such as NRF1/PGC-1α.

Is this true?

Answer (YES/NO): NO